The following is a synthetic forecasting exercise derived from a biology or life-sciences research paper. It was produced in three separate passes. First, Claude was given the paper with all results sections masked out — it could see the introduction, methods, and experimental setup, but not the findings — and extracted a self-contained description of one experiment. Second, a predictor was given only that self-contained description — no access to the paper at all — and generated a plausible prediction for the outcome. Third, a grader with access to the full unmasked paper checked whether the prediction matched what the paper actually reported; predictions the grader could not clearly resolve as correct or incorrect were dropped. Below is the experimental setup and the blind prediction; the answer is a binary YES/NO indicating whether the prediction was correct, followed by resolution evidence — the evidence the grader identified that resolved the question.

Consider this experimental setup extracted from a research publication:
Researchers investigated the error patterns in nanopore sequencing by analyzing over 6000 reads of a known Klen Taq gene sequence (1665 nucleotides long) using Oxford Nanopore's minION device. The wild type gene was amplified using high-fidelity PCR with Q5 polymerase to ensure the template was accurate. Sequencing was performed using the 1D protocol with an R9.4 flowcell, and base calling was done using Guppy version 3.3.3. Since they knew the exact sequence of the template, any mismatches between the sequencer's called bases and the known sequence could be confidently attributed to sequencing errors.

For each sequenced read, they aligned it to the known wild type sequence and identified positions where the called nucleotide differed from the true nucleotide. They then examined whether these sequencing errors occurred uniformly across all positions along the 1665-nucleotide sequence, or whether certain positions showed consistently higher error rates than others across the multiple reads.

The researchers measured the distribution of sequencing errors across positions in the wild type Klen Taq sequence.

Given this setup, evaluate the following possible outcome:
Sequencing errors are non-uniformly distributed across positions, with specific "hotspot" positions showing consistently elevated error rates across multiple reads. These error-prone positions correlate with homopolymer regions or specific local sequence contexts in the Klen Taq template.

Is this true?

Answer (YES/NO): NO